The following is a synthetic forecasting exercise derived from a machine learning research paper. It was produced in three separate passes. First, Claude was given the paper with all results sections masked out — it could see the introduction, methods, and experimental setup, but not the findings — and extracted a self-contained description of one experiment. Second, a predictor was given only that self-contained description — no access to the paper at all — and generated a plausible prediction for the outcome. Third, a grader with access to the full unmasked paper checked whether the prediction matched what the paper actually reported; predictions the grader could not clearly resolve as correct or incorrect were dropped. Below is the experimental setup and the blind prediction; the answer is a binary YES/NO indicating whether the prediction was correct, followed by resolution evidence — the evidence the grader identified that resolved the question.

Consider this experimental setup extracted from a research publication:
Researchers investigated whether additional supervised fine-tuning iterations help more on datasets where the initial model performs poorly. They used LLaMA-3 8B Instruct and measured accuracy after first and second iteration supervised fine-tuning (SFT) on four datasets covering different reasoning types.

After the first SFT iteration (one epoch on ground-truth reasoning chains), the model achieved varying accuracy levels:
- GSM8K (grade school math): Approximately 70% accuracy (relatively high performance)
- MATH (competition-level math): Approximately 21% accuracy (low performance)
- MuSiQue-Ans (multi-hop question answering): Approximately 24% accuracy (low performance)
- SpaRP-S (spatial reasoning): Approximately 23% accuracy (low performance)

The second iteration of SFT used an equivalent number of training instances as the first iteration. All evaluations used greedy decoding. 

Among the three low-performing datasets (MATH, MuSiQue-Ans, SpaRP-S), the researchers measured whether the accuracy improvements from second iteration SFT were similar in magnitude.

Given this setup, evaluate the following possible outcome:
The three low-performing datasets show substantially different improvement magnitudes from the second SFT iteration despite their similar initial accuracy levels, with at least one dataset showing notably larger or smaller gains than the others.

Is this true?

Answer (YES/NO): YES